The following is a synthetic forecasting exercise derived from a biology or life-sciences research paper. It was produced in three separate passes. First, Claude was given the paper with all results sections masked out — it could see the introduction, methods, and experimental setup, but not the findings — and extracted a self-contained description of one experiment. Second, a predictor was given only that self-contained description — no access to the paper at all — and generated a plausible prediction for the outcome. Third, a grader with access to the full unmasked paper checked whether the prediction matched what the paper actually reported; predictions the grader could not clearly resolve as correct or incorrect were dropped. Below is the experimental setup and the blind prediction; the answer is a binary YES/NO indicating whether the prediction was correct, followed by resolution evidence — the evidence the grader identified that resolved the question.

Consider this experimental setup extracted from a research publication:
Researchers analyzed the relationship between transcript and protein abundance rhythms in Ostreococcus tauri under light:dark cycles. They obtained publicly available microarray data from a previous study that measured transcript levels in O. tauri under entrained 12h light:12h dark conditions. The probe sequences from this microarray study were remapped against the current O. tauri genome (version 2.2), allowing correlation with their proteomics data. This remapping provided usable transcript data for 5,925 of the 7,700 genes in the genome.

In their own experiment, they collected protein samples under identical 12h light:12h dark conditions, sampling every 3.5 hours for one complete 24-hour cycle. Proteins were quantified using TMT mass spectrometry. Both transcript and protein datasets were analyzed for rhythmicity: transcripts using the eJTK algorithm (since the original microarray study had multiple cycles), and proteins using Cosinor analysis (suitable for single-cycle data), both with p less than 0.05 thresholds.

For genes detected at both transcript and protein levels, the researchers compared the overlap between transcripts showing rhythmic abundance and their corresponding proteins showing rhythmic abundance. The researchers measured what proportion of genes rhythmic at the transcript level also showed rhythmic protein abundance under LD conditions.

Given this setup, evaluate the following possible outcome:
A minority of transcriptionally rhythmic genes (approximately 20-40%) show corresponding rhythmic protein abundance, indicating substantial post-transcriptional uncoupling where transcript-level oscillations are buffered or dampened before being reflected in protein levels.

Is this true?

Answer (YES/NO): NO